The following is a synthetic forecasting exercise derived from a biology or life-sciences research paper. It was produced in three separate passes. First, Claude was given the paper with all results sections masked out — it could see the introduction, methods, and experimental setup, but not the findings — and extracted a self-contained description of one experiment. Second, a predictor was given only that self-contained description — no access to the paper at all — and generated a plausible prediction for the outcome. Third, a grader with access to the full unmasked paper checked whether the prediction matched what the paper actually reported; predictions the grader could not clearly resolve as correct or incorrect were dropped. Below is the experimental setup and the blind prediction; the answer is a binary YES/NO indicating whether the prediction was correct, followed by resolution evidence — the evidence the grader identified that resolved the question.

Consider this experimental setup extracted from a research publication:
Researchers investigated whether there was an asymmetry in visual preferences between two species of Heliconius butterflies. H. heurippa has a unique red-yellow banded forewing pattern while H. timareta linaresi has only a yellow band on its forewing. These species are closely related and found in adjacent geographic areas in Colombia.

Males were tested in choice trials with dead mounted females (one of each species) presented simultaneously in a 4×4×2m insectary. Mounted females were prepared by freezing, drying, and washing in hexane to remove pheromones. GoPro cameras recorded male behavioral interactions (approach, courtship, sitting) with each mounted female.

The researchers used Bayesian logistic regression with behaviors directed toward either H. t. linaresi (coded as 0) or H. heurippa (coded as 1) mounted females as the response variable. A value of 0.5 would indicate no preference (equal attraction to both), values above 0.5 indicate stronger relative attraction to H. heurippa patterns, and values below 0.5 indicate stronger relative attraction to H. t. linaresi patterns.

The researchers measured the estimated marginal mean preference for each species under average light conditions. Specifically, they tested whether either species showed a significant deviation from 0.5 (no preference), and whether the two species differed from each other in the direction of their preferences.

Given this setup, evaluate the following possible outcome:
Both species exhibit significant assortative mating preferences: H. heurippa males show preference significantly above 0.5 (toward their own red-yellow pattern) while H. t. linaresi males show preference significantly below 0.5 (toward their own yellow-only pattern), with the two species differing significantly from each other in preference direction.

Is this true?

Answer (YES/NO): NO